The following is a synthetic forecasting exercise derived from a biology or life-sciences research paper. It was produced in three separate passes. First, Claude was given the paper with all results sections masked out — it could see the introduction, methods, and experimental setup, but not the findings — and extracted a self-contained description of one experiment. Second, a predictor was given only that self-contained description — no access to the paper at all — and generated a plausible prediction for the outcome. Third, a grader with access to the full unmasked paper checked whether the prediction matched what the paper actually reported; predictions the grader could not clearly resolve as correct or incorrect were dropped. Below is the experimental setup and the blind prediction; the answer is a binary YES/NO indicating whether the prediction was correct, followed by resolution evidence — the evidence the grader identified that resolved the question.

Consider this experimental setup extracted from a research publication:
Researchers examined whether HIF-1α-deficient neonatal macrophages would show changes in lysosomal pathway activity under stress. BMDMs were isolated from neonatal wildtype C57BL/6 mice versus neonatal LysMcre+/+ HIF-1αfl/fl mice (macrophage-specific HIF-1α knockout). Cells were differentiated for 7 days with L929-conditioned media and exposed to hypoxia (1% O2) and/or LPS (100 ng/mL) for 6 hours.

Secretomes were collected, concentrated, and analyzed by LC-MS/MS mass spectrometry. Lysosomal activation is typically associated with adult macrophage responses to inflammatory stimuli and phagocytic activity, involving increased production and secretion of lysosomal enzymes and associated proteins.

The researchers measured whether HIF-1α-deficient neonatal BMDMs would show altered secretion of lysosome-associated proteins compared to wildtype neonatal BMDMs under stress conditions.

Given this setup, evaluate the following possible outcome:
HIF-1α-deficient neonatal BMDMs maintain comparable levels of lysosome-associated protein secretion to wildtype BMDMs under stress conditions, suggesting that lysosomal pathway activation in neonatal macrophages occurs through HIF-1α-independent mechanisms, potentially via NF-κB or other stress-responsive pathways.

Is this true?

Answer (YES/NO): NO